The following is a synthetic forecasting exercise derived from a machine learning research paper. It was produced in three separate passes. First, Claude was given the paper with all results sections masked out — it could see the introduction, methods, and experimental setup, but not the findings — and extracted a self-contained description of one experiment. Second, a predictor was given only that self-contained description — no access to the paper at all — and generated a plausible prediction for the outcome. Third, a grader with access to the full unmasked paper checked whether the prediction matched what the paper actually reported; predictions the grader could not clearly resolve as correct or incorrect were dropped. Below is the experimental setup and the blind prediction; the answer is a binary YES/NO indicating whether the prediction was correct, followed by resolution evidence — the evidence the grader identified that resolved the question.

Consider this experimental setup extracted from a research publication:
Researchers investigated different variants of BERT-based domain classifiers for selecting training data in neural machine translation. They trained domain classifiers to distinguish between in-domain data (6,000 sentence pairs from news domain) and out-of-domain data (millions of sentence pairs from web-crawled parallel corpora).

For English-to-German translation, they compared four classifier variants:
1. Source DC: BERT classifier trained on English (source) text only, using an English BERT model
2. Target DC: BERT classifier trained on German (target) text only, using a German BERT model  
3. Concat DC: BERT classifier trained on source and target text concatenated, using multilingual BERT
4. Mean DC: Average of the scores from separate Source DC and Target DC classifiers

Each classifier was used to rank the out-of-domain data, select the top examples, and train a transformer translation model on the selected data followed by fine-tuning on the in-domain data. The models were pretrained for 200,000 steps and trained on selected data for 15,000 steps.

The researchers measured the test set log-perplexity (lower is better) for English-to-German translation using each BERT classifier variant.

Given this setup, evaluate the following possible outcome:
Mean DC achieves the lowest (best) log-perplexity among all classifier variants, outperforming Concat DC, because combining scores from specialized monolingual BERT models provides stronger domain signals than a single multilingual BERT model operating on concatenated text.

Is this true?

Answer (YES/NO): NO